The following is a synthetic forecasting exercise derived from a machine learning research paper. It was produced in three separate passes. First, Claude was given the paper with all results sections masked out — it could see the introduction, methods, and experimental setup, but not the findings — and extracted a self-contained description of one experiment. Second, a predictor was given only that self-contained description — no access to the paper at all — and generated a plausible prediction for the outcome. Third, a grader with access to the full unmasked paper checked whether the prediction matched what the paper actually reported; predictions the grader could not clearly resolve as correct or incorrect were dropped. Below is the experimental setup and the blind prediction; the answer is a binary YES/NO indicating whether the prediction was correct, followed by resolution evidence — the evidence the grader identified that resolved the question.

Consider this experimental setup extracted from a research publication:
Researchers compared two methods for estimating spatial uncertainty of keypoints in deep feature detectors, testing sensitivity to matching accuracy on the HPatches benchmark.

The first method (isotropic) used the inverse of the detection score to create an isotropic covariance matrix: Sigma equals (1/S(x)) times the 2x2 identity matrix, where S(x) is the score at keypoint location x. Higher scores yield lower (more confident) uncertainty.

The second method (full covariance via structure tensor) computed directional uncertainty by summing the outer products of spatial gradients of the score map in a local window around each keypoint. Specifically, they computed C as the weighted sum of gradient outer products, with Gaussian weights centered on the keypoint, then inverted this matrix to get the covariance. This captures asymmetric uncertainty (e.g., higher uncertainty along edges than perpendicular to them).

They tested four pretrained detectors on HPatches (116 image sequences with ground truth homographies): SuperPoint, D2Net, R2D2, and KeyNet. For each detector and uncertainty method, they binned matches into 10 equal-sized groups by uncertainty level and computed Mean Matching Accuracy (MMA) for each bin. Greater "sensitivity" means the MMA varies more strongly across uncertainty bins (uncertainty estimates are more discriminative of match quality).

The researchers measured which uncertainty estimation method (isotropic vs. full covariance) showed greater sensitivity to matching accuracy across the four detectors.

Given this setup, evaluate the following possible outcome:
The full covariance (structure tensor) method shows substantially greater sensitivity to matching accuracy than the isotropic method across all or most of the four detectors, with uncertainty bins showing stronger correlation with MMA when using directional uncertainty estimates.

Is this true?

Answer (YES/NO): YES